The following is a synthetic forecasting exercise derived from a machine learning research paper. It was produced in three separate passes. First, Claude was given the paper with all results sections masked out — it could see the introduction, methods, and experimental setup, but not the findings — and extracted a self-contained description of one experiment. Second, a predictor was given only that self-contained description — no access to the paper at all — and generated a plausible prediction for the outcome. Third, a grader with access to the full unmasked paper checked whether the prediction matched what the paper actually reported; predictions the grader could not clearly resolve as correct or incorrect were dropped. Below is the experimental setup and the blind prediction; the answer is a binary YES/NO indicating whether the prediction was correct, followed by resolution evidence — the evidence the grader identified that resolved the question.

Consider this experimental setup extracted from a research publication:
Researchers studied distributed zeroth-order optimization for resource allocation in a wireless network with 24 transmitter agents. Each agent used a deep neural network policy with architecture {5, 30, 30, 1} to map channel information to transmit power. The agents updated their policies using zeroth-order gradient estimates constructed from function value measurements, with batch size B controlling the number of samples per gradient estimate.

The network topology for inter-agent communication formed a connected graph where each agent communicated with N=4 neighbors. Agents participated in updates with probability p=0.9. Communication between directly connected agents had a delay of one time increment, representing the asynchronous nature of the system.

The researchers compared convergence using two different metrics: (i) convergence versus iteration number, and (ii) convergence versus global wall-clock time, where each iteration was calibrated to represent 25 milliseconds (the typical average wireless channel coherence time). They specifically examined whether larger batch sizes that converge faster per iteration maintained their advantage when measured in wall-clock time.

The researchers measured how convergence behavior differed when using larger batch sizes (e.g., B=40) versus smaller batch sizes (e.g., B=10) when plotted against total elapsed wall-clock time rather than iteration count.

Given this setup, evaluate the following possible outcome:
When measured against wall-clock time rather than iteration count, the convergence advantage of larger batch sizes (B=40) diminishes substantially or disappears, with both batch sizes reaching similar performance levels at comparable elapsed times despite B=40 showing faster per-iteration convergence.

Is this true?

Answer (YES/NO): NO